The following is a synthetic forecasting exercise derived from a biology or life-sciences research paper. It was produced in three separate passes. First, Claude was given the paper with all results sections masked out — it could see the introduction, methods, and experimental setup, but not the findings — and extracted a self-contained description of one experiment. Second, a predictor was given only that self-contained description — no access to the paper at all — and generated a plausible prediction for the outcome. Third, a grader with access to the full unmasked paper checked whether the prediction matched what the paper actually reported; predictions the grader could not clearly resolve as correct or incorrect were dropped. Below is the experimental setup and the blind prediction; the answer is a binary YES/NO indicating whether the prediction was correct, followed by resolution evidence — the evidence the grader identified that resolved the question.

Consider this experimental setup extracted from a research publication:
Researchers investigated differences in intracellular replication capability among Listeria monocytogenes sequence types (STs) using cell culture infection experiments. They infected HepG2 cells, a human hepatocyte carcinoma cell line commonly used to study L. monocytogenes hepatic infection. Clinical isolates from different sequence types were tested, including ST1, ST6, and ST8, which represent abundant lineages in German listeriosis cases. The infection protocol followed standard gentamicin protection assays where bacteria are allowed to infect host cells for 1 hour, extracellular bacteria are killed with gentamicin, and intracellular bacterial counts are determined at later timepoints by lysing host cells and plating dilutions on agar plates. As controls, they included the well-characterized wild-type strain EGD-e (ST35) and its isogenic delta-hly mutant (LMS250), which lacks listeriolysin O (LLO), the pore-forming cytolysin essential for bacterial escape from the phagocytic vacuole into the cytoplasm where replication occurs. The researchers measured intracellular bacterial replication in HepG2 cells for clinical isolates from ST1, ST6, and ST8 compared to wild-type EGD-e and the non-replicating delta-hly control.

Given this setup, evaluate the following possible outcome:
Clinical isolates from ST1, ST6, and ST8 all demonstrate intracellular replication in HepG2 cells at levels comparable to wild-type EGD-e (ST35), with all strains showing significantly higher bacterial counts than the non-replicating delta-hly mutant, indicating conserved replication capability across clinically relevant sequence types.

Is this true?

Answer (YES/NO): NO